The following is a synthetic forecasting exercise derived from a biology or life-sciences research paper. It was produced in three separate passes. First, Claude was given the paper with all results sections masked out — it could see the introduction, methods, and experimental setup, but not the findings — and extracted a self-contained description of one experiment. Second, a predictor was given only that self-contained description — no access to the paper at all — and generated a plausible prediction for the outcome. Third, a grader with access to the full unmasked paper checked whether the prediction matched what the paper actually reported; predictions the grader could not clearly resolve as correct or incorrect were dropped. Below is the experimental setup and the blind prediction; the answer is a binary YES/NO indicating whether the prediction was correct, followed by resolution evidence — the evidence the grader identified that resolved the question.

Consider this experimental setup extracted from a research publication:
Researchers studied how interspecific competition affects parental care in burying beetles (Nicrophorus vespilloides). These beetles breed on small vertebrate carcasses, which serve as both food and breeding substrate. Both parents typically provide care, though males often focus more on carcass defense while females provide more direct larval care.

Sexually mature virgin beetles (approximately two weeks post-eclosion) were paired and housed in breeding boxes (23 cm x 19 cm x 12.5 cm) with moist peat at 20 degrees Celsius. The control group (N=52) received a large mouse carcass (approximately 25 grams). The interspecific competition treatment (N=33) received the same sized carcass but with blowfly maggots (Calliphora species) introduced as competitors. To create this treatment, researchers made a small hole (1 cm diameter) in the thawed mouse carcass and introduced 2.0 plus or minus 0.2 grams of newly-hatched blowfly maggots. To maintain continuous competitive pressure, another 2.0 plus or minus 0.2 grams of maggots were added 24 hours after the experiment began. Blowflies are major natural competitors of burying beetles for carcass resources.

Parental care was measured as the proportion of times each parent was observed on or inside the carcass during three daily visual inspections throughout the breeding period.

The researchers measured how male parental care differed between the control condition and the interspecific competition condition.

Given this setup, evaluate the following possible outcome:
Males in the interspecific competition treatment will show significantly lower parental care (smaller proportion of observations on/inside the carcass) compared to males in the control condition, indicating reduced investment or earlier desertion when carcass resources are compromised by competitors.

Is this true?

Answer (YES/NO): YES